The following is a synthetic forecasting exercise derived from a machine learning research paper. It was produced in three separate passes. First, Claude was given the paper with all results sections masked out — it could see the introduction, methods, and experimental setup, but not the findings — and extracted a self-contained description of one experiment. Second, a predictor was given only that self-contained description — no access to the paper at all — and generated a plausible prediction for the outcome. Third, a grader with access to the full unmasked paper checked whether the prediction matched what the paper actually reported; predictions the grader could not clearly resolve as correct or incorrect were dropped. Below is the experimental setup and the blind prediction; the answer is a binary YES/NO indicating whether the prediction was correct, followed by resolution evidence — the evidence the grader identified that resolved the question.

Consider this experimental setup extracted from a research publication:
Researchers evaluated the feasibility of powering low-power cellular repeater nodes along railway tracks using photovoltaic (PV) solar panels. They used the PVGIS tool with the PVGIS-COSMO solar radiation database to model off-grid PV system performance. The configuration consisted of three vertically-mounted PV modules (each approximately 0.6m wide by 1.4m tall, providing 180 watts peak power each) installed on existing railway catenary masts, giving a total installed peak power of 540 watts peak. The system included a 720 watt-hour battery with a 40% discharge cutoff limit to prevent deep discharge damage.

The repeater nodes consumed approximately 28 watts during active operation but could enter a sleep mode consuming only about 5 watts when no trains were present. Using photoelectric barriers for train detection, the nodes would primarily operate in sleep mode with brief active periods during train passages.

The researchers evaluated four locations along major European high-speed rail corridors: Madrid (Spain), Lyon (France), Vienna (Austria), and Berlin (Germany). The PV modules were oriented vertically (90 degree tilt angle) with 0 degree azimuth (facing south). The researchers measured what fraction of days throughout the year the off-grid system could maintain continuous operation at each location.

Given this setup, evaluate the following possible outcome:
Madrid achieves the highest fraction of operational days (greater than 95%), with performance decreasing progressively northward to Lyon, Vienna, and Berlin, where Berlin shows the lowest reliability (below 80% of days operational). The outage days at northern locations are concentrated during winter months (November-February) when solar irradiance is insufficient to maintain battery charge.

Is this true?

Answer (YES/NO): NO